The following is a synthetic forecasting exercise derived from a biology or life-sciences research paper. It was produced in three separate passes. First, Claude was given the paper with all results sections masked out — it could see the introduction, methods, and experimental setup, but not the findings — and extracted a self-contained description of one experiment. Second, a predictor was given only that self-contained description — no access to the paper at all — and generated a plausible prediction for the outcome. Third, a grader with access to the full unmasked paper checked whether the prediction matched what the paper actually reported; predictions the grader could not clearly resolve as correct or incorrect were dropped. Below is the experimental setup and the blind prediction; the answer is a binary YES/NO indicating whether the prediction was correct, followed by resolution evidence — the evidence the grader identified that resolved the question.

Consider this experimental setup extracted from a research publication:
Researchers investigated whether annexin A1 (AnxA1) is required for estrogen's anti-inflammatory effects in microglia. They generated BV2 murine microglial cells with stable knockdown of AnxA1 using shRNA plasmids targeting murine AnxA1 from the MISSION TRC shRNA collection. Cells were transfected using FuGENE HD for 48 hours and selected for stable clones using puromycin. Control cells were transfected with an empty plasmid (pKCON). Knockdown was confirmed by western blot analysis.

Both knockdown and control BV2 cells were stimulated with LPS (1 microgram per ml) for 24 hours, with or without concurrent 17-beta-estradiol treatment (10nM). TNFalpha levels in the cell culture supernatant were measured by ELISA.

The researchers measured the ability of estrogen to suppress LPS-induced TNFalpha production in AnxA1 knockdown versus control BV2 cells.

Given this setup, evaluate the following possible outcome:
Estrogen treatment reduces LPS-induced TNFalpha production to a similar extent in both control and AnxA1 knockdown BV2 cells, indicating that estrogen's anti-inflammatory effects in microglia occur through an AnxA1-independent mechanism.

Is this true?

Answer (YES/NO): NO